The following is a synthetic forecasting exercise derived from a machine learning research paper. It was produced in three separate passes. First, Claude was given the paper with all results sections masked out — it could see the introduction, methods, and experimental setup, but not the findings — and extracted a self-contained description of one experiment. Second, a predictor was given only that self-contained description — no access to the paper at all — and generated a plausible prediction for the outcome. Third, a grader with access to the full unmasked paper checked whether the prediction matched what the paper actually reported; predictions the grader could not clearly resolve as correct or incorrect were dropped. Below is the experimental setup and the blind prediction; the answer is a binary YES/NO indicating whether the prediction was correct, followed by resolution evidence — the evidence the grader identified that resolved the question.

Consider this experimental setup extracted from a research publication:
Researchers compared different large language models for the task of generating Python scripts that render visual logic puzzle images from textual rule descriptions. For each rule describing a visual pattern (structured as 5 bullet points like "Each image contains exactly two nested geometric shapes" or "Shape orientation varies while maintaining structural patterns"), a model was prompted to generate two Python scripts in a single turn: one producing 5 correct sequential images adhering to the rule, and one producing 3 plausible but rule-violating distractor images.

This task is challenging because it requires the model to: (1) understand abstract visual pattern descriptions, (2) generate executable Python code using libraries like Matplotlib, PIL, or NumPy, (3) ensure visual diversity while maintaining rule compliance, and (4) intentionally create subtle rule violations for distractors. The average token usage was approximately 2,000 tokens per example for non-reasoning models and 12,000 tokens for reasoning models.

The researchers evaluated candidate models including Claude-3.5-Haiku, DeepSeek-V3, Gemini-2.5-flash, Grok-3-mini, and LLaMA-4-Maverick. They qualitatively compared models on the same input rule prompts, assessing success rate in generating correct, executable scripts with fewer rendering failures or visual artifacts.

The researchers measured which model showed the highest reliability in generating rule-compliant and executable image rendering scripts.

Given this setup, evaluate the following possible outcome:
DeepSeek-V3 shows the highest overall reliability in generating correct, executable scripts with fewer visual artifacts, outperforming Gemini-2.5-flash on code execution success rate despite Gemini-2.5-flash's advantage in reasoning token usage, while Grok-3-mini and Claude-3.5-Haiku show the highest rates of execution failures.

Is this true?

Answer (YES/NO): NO